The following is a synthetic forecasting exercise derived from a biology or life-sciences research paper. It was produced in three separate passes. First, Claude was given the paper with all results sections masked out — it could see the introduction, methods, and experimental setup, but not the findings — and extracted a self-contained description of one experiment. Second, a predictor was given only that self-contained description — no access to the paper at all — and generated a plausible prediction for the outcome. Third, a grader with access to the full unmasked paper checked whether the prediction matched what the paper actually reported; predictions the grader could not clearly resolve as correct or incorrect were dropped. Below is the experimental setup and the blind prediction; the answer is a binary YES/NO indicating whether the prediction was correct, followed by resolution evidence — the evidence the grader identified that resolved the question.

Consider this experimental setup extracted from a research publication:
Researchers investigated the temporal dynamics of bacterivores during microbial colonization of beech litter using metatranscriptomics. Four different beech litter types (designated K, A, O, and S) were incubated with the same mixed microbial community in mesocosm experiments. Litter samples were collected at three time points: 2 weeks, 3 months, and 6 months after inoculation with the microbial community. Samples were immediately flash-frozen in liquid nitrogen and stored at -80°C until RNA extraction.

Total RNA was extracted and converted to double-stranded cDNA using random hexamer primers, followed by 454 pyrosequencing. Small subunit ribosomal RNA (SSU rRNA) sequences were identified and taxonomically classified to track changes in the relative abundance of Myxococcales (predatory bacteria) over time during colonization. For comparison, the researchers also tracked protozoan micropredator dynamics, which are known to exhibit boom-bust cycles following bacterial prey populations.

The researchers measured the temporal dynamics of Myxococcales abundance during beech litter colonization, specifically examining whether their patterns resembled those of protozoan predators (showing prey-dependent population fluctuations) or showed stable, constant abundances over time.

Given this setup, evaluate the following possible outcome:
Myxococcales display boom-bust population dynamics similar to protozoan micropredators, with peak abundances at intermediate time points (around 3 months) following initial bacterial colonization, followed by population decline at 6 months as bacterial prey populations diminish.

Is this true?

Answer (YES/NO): NO